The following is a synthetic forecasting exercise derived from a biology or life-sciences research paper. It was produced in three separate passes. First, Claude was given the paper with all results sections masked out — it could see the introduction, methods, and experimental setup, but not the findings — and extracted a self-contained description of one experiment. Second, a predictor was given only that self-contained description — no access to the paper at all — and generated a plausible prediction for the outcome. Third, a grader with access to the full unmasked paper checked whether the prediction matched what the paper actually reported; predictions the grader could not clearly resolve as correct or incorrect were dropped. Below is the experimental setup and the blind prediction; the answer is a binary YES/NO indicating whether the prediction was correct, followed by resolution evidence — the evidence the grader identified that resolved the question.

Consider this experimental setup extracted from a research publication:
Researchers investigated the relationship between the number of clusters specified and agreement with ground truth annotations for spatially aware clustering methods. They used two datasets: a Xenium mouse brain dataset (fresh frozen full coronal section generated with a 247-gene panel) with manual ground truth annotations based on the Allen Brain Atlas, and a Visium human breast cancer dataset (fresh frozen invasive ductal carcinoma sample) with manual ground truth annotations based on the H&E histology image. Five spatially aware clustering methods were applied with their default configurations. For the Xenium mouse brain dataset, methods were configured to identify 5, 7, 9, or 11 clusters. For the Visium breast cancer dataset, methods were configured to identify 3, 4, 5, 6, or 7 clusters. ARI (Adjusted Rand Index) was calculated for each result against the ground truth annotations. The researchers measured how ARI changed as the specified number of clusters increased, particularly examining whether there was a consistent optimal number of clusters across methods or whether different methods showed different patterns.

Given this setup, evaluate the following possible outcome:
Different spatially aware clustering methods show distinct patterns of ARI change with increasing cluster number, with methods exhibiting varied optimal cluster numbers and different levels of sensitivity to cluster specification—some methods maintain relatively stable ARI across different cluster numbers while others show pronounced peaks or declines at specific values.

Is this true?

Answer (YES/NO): YES